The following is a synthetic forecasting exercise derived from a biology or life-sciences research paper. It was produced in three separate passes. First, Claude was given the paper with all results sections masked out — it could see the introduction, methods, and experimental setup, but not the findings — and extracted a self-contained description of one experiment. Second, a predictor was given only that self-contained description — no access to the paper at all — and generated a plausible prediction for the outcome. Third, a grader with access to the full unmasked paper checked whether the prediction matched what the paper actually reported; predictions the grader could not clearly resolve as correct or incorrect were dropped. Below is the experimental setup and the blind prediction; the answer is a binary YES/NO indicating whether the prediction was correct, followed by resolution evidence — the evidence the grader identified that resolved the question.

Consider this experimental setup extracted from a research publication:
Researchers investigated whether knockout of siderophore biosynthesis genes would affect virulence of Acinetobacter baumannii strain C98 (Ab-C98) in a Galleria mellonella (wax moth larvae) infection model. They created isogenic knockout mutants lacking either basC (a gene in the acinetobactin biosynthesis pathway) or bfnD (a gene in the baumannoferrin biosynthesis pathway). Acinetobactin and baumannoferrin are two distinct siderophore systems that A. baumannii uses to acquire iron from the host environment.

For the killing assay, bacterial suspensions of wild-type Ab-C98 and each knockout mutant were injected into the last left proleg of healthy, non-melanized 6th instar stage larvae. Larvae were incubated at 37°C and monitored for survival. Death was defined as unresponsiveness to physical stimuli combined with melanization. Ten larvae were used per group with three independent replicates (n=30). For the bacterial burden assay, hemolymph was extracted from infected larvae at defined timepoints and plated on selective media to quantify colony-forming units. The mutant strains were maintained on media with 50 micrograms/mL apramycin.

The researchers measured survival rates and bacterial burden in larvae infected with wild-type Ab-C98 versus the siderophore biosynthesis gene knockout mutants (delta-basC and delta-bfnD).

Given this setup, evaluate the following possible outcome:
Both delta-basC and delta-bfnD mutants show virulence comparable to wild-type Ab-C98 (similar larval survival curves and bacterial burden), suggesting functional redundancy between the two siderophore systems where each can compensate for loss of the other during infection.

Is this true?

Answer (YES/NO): NO